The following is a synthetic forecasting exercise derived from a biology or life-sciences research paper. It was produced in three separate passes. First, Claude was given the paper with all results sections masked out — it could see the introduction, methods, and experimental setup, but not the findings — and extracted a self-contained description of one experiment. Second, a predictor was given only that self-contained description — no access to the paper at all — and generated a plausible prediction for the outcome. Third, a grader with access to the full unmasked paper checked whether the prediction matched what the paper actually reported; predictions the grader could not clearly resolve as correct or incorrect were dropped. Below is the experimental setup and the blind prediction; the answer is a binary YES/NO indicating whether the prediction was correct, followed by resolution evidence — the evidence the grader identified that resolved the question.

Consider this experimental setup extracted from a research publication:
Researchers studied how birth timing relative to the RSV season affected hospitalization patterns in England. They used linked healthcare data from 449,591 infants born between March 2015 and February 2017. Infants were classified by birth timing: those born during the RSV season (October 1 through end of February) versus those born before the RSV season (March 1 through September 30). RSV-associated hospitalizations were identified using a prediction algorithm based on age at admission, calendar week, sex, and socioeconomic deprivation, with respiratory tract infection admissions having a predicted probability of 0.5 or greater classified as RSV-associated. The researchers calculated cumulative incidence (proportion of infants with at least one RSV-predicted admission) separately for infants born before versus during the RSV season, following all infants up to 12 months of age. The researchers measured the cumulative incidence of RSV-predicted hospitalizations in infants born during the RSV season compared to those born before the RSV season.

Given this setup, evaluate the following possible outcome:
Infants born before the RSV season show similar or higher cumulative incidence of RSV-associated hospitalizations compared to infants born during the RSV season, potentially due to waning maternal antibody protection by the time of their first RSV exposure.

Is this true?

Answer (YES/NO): NO